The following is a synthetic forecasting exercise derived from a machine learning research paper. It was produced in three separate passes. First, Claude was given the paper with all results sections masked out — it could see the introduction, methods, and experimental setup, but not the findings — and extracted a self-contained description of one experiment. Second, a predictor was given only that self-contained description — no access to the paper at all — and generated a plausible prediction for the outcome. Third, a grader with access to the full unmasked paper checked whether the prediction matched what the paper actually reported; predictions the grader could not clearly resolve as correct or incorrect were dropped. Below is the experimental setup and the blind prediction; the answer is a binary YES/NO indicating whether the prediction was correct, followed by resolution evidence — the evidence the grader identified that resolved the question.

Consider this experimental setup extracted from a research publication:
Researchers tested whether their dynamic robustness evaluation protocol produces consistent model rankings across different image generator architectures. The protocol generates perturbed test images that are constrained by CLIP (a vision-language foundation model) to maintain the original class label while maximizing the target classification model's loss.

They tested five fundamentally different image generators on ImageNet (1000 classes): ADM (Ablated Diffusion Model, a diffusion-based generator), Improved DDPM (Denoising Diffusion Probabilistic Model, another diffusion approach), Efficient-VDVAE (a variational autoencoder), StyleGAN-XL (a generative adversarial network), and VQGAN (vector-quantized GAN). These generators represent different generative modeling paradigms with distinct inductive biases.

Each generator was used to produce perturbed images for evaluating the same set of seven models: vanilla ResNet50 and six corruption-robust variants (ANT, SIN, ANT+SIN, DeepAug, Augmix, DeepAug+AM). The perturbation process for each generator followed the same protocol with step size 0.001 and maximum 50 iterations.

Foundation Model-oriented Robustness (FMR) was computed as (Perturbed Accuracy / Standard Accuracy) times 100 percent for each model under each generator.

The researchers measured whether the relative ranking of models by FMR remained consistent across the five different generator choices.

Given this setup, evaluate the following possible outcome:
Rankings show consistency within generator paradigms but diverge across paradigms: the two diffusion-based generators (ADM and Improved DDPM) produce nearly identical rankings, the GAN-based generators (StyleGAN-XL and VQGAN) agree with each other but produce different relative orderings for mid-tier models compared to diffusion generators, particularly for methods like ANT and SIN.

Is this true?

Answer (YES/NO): NO